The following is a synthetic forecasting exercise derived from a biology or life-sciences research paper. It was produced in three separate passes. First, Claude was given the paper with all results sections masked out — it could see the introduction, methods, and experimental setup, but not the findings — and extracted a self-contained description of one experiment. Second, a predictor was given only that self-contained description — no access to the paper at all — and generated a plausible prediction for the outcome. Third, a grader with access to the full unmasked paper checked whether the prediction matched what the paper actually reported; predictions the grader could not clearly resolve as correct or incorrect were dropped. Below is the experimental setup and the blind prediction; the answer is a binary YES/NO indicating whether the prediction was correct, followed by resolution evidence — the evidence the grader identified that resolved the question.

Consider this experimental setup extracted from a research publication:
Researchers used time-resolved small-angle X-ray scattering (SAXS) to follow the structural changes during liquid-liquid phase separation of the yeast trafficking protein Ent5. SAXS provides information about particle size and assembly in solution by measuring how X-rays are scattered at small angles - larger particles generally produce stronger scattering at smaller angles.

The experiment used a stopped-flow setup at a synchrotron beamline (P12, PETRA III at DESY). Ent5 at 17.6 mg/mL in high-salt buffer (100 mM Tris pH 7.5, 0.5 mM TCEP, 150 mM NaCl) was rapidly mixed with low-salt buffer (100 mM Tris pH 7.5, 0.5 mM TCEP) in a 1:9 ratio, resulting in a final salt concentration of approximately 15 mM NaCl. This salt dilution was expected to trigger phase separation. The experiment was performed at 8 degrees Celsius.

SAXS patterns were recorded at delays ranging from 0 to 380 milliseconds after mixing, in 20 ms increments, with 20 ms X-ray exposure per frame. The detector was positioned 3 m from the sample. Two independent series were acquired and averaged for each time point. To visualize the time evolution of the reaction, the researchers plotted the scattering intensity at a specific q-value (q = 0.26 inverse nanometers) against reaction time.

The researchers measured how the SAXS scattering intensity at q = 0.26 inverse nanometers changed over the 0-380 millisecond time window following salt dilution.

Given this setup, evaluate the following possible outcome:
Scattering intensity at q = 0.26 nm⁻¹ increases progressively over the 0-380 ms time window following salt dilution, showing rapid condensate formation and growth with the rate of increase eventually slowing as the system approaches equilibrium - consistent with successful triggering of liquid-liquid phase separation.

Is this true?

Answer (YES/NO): NO